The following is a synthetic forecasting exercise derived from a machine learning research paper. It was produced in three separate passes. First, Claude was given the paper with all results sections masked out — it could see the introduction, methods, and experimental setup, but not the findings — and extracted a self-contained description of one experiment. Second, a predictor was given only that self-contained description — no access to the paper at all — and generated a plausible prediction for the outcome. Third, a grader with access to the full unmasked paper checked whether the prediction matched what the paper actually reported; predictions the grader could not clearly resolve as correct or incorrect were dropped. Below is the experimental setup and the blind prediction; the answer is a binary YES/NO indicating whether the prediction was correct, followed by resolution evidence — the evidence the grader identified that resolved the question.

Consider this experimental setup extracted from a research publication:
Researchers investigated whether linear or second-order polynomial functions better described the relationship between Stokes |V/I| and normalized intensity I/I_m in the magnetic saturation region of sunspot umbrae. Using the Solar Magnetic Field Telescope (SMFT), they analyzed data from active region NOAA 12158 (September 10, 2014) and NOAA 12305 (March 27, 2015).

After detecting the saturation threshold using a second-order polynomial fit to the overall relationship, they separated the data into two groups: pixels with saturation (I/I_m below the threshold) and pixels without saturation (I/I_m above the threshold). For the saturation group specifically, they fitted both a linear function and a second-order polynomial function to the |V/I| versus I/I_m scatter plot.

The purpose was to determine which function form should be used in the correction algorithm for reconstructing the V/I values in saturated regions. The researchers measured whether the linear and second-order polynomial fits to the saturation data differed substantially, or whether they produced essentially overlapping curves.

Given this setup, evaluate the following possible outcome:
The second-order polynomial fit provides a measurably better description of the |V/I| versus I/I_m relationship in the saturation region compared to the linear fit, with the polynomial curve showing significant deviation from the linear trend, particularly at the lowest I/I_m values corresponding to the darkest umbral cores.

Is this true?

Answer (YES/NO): NO